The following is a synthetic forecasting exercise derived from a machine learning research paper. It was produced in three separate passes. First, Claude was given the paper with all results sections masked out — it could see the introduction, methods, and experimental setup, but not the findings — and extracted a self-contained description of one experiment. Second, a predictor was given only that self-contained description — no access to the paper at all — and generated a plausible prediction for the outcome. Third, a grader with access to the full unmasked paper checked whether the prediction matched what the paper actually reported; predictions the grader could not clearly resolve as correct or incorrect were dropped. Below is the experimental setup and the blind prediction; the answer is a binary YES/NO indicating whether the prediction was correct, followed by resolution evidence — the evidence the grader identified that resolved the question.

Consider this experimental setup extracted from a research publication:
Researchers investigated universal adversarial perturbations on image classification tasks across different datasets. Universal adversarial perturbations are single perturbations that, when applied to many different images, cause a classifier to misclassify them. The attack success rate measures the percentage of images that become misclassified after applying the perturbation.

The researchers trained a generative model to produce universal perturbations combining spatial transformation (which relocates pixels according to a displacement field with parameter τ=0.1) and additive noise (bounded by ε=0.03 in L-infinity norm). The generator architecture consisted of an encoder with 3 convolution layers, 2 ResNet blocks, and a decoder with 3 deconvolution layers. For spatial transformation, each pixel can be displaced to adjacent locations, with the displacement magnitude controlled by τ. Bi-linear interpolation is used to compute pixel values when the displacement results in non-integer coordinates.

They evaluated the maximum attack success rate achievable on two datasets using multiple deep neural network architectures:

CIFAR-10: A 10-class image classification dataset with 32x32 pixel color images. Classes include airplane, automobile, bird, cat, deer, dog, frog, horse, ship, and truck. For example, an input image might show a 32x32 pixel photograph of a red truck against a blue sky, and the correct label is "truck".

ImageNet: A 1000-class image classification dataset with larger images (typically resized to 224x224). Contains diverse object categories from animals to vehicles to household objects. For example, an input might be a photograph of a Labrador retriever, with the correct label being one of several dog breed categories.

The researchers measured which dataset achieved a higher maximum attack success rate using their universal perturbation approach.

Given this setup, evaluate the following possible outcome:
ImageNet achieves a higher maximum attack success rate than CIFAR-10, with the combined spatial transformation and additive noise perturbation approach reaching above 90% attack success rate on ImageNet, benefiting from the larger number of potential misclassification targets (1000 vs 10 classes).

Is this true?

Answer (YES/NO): YES